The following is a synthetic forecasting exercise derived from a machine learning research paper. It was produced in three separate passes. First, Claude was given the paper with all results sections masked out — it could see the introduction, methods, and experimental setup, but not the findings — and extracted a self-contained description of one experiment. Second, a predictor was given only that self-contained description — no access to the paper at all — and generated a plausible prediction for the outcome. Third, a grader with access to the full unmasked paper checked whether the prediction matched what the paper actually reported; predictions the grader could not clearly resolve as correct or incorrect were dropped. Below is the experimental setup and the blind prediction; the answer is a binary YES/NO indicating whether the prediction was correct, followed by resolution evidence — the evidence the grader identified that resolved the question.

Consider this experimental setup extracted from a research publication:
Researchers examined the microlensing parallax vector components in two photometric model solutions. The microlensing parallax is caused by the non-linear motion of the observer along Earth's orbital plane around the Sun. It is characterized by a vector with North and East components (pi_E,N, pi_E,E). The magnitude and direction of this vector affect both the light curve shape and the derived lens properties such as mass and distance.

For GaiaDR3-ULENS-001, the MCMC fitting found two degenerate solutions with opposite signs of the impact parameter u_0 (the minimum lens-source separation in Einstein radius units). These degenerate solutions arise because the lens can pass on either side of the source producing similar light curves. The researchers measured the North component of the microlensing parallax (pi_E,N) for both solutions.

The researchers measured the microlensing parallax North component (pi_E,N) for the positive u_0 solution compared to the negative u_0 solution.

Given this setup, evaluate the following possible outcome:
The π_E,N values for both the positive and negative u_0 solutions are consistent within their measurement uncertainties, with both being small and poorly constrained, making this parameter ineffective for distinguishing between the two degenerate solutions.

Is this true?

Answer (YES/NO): NO